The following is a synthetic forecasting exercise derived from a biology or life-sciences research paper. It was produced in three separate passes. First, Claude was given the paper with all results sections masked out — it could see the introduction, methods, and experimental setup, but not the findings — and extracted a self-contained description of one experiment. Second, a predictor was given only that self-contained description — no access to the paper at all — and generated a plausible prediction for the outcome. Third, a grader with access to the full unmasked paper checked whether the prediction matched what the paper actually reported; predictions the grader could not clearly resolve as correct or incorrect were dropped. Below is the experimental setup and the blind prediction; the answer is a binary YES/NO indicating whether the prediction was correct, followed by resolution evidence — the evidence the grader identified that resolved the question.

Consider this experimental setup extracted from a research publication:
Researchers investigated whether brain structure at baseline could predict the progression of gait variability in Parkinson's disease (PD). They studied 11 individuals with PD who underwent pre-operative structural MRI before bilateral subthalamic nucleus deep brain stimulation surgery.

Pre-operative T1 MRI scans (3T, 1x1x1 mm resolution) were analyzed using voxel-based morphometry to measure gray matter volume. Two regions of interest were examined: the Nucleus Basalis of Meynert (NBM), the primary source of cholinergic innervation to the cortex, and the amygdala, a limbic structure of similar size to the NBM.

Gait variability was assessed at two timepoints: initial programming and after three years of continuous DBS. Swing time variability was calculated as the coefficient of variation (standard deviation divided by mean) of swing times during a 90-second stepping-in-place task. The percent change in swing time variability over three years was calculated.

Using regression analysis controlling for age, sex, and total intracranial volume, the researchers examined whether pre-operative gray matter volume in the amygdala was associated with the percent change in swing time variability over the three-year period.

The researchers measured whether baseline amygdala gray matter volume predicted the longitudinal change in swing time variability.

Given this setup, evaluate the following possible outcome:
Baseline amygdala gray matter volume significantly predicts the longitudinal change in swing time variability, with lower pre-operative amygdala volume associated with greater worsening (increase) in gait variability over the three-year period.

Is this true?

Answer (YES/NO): NO